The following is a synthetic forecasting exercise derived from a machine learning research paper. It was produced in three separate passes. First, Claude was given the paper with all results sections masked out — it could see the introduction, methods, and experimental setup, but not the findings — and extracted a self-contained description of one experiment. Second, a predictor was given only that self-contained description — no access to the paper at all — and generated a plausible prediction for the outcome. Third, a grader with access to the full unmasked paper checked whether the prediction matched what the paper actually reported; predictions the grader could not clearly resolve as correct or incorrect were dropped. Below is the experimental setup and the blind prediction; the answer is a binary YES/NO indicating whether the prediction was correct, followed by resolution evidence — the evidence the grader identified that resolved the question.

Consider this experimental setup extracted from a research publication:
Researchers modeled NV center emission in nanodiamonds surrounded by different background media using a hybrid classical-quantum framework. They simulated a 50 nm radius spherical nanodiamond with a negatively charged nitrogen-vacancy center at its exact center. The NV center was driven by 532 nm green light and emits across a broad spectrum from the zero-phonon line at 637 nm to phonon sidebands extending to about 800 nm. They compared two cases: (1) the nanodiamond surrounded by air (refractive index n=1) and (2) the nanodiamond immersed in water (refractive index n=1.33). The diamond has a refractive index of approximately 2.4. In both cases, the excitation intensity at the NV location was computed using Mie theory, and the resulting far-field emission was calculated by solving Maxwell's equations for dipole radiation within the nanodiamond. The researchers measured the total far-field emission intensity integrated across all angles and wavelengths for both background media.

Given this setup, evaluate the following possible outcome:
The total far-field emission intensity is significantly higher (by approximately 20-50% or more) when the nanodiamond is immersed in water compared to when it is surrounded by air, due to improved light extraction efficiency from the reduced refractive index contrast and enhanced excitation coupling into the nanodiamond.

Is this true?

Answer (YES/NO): YES